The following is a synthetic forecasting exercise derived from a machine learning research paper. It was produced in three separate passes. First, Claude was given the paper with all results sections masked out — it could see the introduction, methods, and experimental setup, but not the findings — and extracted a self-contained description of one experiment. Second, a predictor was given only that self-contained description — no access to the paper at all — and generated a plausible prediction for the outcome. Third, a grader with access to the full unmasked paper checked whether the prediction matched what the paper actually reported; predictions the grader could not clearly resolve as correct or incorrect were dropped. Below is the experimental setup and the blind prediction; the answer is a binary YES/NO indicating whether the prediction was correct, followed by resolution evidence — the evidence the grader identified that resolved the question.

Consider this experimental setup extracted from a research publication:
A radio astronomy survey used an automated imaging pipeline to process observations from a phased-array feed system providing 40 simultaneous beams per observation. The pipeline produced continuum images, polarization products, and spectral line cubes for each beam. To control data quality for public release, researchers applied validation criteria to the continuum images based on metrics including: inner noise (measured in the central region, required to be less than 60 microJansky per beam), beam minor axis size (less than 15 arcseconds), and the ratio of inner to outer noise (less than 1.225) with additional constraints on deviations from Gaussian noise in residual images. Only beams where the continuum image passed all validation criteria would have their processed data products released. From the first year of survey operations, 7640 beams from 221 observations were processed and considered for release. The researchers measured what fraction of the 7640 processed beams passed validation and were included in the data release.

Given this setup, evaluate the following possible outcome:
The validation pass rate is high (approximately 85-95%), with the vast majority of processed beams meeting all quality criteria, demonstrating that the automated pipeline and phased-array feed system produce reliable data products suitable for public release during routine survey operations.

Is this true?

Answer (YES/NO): NO